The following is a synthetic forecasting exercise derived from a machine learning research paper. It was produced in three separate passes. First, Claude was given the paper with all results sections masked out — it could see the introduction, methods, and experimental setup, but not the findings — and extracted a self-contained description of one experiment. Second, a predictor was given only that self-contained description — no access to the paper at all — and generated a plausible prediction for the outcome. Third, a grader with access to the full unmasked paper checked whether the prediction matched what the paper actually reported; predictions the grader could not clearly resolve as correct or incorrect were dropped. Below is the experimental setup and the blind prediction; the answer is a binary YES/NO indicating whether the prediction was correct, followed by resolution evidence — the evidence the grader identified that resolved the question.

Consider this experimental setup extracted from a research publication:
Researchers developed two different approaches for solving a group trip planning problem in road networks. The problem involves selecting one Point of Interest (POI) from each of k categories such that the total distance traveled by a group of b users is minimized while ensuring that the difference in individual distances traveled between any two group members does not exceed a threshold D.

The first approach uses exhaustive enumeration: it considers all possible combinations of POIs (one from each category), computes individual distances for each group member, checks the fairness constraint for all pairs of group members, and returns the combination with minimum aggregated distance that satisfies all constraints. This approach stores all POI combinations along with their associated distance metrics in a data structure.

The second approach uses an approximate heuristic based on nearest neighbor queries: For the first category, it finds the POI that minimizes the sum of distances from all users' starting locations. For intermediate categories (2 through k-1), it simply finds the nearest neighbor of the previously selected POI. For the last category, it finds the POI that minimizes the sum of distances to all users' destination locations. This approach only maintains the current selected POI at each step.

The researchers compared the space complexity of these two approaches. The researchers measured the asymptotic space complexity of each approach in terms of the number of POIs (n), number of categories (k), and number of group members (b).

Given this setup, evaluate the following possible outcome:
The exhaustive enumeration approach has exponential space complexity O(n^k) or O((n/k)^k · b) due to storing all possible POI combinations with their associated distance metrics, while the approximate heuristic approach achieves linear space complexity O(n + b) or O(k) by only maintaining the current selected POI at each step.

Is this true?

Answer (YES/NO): NO